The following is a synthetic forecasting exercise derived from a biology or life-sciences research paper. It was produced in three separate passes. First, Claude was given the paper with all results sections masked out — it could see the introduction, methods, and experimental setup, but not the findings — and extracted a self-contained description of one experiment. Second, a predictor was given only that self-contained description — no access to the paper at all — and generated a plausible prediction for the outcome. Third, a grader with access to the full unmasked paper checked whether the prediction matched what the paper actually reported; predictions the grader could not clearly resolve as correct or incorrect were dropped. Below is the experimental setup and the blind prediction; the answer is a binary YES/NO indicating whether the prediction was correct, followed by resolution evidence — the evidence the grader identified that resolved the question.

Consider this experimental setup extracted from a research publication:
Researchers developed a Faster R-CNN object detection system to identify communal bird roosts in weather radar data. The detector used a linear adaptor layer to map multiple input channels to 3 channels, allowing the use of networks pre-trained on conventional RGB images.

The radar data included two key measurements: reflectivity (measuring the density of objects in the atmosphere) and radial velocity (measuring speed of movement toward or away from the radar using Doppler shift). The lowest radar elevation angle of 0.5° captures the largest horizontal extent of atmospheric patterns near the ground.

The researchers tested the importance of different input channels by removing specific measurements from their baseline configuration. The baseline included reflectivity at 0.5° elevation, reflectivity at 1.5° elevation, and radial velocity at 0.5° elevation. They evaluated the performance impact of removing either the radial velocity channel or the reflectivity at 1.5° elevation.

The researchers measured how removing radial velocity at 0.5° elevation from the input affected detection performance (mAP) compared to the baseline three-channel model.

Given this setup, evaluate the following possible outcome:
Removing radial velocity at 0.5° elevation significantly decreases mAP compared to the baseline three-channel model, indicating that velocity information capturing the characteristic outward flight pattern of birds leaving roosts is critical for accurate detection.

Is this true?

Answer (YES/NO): NO